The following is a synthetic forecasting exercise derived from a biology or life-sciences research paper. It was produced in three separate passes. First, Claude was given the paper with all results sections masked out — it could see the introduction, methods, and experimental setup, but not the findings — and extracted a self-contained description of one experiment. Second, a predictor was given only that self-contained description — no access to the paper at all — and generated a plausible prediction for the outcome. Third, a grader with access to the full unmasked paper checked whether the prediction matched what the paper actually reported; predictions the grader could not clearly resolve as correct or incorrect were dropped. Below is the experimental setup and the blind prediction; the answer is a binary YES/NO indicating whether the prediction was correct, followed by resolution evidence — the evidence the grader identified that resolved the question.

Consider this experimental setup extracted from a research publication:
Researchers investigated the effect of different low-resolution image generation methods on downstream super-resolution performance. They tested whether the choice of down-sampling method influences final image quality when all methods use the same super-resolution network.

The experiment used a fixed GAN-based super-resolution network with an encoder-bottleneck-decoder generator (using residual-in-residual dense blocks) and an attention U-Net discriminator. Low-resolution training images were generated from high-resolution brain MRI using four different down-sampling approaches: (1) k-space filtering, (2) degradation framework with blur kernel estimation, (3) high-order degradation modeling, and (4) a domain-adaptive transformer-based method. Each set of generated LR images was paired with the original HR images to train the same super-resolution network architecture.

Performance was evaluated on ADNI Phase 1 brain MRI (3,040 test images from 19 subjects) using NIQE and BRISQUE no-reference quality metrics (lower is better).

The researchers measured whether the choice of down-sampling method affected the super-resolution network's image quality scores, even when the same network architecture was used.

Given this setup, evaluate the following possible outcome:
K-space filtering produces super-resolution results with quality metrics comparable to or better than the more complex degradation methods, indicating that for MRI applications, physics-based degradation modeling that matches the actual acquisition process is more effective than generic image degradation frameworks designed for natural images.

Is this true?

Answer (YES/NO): NO